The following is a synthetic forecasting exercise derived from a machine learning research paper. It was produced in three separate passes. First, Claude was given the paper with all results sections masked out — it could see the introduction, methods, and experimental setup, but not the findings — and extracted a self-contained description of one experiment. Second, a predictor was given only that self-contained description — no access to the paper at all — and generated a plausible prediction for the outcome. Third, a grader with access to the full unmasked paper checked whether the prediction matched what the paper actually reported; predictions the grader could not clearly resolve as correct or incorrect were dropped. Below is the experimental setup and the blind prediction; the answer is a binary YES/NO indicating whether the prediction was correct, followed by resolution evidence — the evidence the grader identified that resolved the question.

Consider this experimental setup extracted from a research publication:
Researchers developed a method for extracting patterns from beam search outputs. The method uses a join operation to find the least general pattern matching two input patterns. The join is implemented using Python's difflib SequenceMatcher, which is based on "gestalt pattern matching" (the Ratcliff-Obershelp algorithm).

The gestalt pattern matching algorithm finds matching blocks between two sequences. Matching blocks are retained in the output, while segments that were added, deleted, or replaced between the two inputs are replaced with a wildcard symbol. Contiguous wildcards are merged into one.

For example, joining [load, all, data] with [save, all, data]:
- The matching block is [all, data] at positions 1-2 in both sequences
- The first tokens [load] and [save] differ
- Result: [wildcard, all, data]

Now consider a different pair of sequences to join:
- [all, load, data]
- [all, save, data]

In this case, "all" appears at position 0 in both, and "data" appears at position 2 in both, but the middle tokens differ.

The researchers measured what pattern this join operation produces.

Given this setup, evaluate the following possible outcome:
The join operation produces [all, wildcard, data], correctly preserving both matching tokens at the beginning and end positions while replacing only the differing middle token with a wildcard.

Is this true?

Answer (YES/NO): YES